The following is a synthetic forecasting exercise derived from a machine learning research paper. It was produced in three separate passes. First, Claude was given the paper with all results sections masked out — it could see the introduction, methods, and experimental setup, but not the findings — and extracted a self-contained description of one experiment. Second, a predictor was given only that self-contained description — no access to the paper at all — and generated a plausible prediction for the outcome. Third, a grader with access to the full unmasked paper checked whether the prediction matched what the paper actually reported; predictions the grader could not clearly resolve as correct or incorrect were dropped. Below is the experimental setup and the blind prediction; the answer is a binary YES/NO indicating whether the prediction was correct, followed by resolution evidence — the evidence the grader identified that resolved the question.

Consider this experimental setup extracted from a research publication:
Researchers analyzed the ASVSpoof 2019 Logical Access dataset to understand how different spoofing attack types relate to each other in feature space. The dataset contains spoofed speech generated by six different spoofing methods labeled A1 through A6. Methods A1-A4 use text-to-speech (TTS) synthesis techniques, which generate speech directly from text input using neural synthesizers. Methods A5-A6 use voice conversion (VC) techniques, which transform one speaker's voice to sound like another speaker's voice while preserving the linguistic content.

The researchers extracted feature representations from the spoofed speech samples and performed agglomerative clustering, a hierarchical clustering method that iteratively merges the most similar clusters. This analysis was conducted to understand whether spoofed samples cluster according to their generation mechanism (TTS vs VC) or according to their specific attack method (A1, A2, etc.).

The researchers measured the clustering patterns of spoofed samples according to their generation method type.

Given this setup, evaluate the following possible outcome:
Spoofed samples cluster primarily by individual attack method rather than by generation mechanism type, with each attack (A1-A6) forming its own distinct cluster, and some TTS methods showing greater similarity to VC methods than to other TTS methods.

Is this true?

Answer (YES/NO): NO